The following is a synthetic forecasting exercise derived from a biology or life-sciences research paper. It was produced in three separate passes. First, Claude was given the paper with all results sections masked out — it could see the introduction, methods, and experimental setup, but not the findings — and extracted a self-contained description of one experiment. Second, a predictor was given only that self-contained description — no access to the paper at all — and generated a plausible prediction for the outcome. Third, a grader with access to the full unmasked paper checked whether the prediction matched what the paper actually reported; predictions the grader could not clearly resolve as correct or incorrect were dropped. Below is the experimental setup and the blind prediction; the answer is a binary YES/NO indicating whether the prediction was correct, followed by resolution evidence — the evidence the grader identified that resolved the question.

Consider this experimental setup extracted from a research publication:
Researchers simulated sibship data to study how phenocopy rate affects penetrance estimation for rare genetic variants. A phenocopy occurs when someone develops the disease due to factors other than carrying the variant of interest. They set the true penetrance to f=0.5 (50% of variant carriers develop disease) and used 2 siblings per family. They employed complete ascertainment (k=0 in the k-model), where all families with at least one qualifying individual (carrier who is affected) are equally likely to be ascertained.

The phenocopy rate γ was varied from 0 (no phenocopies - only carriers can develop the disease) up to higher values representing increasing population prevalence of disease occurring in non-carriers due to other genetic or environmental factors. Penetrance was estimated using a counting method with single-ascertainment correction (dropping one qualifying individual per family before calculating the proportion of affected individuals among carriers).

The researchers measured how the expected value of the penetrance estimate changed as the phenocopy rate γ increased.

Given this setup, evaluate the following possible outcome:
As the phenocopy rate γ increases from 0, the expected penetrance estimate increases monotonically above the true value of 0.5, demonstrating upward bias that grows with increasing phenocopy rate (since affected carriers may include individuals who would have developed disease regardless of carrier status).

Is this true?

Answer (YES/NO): NO